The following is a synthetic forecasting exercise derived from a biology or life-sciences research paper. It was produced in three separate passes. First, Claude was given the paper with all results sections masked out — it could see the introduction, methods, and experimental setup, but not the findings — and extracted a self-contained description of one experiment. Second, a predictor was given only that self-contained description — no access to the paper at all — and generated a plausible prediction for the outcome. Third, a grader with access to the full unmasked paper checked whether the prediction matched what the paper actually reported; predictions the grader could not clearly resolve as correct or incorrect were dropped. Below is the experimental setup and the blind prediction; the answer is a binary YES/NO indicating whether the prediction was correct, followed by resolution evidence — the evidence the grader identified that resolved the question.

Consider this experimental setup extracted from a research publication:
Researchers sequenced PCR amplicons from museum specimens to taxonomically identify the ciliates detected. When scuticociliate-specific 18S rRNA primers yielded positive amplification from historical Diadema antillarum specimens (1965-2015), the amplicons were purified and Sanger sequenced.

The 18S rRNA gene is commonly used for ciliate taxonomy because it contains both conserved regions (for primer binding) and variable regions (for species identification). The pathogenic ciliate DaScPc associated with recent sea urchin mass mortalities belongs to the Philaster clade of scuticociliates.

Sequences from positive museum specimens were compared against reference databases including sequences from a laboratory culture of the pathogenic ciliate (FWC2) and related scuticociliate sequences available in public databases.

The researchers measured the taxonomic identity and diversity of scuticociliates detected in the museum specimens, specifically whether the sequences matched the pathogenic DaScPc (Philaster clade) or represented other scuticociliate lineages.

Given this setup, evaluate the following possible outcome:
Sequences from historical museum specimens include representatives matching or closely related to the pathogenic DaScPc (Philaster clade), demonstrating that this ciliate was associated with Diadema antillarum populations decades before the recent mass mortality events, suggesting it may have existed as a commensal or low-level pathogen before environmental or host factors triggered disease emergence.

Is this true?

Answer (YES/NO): YES